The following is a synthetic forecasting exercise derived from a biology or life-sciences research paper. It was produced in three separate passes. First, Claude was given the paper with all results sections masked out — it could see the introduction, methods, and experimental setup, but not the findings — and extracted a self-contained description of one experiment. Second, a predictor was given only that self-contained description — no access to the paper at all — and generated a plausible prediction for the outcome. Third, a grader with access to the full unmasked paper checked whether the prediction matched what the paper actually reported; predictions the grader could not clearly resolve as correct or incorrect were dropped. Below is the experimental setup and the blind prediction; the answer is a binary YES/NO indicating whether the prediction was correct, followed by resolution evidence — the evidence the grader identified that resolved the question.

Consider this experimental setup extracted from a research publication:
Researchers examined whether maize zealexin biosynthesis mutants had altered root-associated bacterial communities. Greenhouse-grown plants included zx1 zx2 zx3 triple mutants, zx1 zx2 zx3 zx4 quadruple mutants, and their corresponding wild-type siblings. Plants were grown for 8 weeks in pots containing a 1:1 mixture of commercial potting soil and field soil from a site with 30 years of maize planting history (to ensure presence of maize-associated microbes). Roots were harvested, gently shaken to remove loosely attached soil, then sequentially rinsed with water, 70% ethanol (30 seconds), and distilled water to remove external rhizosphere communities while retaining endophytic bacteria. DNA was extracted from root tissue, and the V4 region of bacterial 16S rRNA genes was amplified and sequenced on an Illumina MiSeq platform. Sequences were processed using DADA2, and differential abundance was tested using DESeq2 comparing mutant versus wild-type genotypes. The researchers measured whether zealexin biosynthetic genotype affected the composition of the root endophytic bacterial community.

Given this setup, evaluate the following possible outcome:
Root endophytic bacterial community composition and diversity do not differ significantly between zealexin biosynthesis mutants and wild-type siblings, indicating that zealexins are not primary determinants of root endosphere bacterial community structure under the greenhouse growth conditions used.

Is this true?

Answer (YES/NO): NO